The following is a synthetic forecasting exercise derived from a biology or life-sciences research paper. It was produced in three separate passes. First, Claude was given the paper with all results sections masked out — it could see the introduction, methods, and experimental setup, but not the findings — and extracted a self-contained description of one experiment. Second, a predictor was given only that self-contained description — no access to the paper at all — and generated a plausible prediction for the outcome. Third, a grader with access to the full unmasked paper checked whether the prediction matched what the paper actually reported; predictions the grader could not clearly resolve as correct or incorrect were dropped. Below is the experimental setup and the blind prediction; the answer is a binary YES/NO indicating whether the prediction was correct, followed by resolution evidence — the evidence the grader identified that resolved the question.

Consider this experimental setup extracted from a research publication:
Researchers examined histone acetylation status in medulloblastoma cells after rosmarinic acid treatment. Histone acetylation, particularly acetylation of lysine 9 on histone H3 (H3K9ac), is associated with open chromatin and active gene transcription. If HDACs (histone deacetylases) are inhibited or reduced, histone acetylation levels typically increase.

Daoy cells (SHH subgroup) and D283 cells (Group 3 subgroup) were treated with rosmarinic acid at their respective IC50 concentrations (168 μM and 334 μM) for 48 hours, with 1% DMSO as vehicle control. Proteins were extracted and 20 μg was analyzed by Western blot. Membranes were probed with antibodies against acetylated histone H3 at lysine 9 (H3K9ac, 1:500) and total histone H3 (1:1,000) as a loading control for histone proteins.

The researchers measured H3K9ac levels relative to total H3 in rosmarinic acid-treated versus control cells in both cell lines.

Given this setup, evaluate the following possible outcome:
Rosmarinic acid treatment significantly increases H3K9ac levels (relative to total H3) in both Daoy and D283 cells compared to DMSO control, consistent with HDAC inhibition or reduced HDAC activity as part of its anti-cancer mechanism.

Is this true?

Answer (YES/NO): NO